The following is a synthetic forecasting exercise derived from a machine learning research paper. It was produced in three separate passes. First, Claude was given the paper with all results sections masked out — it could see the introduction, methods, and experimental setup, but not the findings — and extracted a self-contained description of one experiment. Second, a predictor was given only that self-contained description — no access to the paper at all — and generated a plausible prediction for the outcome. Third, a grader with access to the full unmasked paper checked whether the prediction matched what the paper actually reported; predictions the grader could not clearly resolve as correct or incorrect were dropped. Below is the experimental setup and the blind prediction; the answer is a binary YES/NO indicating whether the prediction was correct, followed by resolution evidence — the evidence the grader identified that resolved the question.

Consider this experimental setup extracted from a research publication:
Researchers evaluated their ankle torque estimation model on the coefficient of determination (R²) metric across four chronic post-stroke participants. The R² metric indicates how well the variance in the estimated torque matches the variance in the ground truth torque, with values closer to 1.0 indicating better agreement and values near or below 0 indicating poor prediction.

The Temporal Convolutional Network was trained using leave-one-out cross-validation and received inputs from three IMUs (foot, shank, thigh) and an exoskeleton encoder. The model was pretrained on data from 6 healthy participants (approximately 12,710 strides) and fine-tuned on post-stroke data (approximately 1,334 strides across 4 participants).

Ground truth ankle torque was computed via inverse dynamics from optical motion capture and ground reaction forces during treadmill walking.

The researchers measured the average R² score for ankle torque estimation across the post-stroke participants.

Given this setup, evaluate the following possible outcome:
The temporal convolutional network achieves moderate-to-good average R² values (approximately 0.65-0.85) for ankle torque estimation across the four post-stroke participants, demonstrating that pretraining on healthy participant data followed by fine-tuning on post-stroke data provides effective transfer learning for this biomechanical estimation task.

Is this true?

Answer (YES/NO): YES